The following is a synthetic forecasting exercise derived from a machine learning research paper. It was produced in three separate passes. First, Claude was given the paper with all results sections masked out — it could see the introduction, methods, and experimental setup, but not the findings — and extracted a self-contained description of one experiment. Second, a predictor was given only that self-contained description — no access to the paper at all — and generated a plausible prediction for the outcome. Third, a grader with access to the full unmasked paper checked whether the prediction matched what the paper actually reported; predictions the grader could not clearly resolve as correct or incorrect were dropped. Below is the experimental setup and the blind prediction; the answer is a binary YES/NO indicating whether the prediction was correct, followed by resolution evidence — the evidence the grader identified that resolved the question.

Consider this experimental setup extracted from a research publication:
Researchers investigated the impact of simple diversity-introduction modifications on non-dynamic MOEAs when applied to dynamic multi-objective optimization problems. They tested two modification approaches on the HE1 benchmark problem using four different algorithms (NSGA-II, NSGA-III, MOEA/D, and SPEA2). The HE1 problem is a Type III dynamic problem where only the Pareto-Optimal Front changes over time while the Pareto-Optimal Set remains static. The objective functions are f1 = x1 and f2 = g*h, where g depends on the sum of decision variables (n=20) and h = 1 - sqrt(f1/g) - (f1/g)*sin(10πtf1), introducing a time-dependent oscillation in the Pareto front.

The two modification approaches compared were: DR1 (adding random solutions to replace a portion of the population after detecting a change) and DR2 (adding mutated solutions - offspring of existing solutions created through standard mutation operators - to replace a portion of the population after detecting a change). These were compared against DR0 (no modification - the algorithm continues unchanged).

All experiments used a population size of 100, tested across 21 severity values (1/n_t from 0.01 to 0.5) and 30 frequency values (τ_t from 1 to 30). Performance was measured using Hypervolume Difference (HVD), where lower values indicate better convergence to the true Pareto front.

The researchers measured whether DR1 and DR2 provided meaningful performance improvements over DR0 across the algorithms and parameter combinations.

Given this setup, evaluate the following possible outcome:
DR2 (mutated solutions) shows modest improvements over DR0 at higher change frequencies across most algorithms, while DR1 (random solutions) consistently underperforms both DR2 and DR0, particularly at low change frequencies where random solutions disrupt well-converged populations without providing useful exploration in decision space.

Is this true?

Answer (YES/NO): NO